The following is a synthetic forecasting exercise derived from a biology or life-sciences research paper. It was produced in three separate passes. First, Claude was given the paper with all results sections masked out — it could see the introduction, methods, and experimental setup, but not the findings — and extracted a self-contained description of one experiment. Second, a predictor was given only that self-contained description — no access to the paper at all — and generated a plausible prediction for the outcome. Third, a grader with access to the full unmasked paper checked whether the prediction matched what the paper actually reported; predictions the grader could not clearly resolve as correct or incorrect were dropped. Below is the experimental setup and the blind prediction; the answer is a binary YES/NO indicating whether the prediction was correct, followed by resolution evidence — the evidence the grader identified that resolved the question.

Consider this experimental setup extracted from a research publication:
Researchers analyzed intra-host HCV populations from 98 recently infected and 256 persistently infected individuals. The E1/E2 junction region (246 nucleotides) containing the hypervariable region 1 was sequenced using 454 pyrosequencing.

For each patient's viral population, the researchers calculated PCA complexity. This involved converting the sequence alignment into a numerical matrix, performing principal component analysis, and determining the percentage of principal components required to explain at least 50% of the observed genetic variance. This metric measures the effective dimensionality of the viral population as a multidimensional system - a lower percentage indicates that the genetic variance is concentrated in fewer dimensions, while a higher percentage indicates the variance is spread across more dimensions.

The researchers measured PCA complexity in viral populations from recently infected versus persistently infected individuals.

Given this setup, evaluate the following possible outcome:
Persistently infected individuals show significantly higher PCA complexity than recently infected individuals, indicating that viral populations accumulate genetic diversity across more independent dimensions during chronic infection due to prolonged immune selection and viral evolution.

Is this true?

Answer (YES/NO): NO